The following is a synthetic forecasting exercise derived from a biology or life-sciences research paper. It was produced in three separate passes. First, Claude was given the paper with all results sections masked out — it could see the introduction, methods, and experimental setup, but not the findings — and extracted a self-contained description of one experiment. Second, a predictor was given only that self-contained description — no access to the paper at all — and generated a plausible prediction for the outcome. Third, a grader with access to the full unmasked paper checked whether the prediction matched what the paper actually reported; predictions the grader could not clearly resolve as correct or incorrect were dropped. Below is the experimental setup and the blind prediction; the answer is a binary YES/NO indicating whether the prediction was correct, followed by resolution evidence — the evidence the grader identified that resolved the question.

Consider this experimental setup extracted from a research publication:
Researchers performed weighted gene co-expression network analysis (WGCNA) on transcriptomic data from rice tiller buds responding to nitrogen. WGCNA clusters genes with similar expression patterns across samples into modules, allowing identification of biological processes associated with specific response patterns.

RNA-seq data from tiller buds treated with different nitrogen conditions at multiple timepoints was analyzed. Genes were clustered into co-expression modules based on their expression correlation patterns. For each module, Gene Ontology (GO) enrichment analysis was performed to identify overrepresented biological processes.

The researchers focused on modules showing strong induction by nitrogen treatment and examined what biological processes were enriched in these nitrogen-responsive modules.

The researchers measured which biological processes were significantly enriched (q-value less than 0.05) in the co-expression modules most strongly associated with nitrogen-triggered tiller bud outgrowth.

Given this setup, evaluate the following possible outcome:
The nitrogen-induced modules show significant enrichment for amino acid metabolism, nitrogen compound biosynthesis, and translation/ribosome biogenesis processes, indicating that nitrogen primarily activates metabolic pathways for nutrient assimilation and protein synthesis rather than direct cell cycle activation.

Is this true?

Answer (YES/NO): NO